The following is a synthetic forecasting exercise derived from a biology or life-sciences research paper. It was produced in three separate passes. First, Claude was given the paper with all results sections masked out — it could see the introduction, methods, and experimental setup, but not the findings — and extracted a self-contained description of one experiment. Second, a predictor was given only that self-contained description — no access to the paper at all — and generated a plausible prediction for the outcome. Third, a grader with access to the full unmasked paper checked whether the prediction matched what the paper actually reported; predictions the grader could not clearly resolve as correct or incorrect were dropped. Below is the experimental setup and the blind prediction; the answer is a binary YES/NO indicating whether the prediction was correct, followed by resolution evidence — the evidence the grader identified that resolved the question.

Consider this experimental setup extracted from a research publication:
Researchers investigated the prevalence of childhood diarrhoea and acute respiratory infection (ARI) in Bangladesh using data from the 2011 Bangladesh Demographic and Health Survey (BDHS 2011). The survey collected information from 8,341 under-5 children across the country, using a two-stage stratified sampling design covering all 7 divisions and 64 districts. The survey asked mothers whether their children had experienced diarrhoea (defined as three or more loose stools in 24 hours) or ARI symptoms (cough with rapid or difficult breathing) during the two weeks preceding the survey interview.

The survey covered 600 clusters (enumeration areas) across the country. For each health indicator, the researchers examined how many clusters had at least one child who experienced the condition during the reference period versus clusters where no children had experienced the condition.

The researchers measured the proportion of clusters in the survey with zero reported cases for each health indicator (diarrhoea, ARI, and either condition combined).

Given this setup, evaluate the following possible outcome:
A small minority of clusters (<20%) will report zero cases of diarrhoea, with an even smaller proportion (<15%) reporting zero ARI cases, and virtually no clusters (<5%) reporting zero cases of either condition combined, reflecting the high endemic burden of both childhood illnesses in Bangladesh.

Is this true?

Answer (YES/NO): NO